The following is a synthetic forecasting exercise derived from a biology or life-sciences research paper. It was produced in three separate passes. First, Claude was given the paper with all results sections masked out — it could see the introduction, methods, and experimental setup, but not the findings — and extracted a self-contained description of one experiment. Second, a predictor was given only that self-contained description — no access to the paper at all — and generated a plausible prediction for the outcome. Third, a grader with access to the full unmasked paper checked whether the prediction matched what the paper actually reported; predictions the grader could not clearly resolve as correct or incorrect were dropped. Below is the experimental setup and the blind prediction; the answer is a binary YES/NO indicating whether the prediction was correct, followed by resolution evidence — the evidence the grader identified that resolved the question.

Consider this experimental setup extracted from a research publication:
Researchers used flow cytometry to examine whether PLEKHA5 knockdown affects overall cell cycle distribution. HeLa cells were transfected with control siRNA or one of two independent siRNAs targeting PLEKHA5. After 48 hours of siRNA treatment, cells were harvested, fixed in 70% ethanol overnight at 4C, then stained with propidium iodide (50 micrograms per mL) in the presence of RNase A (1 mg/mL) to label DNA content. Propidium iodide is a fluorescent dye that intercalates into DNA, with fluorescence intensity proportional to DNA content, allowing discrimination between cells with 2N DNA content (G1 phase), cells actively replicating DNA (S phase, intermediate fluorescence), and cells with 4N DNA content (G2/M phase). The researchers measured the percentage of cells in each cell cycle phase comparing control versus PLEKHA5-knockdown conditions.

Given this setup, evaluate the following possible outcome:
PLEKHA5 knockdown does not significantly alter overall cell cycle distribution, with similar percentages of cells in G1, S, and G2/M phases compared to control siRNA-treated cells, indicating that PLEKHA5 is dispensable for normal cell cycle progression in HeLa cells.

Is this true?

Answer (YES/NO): NO